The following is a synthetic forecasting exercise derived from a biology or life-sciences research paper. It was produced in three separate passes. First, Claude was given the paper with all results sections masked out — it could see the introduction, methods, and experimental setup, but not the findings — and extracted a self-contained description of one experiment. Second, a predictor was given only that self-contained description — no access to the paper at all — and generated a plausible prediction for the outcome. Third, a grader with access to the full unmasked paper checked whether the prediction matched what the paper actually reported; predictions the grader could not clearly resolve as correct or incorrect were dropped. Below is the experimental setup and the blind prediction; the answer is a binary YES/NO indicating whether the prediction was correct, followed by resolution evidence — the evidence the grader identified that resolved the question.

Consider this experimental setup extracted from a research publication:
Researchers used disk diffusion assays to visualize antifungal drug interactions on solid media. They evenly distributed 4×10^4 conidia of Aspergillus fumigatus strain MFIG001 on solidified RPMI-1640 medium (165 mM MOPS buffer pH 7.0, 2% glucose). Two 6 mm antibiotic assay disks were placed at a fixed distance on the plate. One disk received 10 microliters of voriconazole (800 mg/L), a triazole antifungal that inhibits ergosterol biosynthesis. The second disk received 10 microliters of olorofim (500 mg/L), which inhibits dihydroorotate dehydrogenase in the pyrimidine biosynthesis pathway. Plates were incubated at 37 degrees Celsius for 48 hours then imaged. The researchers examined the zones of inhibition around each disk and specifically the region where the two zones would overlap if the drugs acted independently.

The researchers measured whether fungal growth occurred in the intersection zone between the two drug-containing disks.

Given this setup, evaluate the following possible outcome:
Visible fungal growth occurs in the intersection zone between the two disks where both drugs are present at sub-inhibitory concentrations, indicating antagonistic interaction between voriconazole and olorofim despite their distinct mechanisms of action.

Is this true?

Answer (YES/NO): YES